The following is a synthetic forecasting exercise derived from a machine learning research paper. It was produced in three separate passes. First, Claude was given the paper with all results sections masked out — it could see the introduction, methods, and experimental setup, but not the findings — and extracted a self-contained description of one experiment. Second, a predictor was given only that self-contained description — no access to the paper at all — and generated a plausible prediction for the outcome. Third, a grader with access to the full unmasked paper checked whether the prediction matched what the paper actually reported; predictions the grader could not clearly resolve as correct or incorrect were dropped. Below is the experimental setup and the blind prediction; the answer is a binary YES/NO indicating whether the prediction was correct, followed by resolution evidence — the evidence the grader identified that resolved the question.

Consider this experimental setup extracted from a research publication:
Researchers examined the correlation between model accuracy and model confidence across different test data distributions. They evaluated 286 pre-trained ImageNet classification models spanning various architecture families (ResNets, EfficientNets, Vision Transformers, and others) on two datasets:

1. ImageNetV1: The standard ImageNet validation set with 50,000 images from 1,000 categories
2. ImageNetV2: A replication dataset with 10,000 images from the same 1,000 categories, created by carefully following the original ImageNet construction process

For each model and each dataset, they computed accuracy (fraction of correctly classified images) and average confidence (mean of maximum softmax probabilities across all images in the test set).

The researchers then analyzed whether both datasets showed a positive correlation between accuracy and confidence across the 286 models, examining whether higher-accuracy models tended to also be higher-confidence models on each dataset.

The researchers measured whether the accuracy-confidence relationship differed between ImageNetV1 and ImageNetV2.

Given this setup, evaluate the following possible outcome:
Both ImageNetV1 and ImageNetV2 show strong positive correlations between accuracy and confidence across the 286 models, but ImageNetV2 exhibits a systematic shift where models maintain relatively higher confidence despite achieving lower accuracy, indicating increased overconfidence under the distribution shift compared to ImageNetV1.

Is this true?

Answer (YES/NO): NO